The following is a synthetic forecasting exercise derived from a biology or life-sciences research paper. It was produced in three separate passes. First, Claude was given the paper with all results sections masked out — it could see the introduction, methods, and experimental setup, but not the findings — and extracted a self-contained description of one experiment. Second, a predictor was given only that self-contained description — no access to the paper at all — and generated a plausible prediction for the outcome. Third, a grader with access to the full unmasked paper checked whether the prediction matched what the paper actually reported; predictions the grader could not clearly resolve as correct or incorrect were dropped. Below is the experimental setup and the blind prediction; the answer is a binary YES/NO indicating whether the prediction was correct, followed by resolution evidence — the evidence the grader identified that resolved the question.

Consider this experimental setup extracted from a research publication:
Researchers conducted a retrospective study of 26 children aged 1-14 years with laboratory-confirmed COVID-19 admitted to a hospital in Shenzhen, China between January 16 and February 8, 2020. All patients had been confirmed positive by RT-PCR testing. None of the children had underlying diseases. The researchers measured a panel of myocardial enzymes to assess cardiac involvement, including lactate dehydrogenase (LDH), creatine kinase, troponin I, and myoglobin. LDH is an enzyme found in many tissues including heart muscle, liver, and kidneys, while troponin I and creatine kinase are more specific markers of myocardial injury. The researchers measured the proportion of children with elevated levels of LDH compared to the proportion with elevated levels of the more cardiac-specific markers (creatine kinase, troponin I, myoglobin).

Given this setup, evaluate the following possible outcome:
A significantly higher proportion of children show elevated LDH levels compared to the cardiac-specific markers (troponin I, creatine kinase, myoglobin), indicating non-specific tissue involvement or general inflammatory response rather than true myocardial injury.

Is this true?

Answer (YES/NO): YES